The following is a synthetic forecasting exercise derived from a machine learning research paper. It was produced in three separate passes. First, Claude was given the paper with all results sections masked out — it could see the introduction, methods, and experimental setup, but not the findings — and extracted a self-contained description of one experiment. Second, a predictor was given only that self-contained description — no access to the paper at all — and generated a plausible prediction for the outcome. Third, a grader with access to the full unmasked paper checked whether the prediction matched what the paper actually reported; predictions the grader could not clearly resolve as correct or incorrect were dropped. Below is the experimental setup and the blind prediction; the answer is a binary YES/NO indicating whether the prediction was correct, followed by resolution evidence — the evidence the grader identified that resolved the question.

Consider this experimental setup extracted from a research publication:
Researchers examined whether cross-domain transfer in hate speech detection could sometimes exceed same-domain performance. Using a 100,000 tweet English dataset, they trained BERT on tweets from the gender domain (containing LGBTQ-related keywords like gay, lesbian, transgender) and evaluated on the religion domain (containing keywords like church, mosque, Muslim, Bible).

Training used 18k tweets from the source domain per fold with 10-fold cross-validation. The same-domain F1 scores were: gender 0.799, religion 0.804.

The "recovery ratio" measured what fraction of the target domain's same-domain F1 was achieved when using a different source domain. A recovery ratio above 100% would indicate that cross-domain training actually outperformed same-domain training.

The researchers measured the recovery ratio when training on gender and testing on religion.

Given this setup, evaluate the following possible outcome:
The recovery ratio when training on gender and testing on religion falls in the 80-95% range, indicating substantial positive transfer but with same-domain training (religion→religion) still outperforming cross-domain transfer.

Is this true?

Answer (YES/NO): NO